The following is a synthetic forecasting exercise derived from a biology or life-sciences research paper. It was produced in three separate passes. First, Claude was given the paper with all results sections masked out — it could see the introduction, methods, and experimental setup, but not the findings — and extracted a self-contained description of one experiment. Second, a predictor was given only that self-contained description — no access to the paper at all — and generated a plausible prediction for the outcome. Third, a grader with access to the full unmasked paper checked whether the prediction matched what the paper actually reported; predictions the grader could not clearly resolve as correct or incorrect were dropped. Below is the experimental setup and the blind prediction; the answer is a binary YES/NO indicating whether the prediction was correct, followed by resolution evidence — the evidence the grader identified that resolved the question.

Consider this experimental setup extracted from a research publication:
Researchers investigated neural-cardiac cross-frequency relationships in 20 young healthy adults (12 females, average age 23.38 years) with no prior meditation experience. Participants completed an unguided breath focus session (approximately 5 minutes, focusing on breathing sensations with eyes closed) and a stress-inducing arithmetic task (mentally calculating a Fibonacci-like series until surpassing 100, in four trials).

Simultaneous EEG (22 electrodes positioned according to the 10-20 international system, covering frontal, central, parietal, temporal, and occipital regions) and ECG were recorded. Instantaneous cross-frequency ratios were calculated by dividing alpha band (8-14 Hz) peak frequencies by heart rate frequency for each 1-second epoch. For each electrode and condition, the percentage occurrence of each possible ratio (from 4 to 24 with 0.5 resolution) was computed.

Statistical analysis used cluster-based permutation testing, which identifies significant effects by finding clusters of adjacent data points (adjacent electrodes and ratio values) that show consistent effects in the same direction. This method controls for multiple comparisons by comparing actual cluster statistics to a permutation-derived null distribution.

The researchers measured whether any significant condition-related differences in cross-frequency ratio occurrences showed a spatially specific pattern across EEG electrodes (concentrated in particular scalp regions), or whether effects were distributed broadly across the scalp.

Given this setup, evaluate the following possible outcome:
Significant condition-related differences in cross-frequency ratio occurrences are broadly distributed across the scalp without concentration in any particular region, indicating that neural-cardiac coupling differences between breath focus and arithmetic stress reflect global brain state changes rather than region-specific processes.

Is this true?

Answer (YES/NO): YES